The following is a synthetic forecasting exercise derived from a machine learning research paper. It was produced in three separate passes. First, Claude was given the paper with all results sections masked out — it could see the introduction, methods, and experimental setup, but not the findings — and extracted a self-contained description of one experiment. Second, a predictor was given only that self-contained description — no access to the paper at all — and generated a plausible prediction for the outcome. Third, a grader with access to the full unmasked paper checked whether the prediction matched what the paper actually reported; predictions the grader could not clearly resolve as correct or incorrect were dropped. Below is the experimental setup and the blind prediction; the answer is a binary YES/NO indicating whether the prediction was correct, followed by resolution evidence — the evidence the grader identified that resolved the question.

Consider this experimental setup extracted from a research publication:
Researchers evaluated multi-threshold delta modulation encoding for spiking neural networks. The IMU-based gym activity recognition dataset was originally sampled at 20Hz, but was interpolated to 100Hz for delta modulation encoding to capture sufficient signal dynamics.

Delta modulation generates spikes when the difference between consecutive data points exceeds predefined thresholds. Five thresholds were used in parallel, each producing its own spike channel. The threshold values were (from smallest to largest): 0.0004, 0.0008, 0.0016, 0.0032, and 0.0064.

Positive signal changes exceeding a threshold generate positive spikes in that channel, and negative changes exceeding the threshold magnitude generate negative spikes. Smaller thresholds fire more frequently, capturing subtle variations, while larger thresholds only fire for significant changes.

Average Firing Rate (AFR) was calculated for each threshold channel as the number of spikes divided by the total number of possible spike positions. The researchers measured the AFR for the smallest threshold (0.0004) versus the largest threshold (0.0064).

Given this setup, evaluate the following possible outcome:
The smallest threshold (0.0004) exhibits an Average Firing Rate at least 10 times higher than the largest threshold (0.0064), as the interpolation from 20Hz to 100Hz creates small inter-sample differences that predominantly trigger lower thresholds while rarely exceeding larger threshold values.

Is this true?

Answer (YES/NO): NO